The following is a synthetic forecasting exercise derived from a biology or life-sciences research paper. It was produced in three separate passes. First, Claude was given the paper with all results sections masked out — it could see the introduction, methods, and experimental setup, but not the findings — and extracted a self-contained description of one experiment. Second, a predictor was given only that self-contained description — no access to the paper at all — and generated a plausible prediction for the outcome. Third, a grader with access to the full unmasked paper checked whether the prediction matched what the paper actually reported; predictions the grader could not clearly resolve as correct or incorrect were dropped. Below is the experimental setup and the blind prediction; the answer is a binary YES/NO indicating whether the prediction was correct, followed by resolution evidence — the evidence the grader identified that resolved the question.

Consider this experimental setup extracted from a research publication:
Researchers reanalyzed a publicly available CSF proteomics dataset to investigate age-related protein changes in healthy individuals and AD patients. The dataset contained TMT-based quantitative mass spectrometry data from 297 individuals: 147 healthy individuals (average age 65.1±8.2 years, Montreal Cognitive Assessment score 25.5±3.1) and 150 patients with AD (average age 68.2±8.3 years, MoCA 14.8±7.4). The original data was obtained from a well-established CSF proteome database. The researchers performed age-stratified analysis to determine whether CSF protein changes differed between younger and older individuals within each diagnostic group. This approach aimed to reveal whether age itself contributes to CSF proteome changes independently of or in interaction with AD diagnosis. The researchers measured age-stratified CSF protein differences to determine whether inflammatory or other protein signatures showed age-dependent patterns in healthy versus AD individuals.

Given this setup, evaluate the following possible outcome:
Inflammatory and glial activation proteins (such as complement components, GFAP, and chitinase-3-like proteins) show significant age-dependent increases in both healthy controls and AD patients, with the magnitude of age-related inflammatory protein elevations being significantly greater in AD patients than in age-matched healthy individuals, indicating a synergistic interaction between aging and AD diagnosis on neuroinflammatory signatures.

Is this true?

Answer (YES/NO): NO